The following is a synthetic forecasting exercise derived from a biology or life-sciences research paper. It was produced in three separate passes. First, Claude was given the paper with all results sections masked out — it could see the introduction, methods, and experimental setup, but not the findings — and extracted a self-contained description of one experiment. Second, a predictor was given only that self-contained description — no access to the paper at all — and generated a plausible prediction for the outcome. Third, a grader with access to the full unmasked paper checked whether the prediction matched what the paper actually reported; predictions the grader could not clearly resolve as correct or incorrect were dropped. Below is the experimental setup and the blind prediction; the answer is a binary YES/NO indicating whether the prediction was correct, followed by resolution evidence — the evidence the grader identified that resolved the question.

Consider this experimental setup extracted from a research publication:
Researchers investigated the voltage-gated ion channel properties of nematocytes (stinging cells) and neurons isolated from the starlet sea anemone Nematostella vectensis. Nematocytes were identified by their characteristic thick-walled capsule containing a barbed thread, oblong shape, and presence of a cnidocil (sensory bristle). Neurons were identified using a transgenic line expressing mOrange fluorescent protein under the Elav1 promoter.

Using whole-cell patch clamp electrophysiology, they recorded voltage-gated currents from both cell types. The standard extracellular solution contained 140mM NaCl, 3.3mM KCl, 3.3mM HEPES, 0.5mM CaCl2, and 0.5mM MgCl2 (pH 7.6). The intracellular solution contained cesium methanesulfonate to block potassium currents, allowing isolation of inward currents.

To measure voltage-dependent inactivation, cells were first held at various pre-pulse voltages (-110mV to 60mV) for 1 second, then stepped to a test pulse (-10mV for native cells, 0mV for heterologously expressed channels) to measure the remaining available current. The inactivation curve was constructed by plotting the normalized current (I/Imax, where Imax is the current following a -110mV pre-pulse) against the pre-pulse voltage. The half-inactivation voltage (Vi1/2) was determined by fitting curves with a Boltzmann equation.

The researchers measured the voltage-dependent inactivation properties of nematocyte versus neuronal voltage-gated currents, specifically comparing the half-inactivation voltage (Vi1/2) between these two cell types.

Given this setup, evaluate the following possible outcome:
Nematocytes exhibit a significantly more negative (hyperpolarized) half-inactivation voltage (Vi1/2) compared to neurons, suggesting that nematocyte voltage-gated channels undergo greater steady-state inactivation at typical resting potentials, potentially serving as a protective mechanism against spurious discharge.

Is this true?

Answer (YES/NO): YES